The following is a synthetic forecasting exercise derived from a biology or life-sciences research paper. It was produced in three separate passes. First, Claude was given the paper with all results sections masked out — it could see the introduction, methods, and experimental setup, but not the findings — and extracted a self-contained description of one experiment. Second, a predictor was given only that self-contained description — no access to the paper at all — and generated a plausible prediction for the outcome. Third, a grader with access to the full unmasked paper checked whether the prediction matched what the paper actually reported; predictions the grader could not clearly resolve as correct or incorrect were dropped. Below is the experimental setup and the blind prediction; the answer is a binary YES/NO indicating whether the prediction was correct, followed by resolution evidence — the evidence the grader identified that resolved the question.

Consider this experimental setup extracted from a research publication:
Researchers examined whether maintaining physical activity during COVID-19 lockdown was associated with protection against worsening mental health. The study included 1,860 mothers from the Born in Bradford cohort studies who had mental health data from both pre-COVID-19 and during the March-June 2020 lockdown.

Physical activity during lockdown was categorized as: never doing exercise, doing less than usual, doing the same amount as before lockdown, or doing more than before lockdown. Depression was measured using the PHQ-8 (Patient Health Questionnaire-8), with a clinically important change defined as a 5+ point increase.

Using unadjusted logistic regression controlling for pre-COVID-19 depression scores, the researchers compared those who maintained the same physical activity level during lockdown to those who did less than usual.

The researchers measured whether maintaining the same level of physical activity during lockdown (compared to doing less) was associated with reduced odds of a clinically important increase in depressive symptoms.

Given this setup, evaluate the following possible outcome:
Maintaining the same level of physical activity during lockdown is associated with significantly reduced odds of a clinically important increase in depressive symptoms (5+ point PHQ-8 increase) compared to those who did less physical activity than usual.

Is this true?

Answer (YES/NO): YES